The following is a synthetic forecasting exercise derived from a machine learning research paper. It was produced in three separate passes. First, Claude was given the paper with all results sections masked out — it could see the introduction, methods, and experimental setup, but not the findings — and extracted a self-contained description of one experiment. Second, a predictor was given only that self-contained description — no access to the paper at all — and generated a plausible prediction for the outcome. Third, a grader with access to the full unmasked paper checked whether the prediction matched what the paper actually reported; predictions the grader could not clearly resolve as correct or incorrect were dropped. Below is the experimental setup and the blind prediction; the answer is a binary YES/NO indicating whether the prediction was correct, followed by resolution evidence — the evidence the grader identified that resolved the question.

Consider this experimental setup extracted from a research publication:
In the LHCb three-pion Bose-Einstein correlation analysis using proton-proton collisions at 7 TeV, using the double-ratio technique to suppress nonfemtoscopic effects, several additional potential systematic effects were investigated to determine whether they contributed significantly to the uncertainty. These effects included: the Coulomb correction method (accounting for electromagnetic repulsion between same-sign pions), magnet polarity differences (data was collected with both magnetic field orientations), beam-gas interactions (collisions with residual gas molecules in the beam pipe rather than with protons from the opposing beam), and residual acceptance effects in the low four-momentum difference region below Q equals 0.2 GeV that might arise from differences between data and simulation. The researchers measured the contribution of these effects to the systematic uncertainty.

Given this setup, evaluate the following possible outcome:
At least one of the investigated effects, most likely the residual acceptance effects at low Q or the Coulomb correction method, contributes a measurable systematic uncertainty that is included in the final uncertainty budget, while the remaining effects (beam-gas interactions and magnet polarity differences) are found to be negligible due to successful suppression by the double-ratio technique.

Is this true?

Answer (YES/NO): NO